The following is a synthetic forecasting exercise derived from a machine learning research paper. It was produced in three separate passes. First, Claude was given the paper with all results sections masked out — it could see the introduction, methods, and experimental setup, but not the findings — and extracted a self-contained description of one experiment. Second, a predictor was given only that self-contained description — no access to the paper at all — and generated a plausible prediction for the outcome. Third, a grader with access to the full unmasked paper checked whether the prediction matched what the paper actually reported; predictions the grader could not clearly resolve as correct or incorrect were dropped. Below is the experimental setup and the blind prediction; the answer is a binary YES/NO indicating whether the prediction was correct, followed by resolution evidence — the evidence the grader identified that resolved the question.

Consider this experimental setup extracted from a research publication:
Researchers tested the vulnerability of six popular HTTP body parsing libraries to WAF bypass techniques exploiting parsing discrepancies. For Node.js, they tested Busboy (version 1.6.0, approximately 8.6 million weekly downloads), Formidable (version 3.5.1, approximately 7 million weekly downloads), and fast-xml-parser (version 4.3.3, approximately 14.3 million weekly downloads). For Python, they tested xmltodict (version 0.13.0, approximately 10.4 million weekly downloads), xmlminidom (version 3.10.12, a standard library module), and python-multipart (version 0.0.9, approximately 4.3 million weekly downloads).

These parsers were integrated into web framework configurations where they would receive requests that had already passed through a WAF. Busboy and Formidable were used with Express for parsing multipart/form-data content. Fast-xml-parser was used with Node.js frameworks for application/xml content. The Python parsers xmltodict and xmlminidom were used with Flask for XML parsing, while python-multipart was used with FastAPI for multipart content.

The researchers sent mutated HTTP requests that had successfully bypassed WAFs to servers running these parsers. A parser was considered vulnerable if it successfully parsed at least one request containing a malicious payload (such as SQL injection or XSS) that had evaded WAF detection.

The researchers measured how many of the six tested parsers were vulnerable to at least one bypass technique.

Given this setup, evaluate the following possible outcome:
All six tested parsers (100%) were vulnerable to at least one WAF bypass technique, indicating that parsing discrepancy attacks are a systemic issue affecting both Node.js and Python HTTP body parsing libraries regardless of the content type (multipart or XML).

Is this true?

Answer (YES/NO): YES